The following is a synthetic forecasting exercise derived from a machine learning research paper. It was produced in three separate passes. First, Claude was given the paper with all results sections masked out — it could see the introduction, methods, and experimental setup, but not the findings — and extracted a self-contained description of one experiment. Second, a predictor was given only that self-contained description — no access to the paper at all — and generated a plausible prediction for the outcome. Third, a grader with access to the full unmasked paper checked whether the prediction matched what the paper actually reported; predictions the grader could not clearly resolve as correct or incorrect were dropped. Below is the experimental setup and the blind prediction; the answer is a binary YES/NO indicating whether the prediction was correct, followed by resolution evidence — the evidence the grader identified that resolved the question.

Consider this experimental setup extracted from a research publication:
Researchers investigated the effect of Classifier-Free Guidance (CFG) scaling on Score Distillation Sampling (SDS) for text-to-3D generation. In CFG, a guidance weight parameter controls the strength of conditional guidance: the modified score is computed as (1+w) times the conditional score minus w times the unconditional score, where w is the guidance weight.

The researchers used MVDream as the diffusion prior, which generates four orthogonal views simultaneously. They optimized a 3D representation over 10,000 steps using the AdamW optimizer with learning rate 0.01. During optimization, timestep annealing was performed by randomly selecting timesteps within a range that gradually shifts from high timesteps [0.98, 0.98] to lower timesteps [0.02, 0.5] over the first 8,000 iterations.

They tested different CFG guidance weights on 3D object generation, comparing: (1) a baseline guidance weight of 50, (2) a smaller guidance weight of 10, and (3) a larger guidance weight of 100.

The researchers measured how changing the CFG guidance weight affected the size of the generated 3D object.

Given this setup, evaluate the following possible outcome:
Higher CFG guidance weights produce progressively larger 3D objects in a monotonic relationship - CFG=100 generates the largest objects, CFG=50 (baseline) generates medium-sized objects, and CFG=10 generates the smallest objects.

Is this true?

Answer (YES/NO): YES